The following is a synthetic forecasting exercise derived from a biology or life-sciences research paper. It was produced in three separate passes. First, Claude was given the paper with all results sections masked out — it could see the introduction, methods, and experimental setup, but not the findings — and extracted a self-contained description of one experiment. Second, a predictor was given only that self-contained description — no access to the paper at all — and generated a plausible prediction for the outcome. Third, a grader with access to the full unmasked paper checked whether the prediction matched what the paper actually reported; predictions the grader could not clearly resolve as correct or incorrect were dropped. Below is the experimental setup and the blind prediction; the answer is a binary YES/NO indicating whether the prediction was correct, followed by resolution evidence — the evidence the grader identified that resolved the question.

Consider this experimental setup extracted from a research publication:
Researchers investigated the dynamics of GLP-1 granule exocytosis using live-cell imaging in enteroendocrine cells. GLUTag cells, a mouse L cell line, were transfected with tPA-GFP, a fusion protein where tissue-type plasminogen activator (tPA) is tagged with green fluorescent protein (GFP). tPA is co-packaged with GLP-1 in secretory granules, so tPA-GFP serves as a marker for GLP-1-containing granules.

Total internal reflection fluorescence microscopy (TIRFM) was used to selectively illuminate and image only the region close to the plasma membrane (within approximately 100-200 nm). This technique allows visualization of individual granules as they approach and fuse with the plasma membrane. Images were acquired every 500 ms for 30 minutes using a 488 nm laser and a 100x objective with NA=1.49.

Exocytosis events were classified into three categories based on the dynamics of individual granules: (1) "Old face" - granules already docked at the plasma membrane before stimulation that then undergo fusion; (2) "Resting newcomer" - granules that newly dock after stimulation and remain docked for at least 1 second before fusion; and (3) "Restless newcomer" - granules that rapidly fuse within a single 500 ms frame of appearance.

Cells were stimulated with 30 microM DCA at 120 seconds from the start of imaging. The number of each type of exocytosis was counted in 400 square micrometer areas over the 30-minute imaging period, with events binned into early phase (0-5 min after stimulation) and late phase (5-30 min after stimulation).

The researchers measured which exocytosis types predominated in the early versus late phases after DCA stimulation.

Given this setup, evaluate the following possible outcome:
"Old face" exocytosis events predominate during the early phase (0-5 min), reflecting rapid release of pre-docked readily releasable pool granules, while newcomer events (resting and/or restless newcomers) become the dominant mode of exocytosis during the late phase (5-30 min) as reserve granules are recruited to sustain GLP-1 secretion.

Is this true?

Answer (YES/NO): NO